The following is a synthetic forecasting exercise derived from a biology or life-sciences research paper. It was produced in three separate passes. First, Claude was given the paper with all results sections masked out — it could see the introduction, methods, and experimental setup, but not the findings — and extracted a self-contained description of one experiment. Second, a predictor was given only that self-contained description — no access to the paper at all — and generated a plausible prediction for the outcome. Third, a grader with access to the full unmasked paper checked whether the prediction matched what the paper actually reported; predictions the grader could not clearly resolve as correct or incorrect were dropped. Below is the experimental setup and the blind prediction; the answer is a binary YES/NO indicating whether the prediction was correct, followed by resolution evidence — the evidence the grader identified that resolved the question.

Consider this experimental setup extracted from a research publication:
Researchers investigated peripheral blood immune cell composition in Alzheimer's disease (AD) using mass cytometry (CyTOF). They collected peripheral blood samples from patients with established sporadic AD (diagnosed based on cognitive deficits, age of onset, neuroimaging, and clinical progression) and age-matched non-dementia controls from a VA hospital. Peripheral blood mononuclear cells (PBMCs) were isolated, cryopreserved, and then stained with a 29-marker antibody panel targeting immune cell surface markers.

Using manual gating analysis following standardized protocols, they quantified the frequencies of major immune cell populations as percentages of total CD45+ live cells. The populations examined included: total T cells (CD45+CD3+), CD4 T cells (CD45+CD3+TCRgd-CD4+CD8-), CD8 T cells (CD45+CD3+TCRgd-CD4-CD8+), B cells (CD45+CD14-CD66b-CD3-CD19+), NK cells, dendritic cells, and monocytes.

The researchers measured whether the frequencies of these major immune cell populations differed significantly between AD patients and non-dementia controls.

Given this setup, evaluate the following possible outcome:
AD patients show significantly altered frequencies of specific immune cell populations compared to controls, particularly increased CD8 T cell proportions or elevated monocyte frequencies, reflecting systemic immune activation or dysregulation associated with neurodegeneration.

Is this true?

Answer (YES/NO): NO